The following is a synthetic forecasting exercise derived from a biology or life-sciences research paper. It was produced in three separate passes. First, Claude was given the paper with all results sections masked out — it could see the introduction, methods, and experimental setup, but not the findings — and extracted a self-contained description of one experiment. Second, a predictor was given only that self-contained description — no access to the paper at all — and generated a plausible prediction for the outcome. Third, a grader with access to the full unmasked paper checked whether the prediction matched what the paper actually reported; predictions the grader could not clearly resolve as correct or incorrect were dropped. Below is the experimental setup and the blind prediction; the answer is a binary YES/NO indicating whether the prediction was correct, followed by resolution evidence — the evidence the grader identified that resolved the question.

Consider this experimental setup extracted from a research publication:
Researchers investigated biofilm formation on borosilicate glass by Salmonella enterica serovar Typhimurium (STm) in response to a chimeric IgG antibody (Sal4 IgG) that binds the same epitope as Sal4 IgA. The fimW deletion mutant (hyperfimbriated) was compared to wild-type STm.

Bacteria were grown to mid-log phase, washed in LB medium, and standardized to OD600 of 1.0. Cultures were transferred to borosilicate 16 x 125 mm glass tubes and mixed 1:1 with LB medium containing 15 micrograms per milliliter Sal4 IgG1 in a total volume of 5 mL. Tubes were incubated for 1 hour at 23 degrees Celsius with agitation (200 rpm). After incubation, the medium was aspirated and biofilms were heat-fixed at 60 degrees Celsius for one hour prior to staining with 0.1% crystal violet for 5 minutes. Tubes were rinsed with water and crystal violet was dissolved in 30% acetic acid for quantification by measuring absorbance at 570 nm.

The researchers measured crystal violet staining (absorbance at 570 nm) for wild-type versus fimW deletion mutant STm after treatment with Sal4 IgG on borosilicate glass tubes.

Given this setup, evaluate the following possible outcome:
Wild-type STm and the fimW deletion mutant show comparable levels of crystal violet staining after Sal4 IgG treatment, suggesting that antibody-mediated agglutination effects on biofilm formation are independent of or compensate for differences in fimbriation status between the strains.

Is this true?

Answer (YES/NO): NO